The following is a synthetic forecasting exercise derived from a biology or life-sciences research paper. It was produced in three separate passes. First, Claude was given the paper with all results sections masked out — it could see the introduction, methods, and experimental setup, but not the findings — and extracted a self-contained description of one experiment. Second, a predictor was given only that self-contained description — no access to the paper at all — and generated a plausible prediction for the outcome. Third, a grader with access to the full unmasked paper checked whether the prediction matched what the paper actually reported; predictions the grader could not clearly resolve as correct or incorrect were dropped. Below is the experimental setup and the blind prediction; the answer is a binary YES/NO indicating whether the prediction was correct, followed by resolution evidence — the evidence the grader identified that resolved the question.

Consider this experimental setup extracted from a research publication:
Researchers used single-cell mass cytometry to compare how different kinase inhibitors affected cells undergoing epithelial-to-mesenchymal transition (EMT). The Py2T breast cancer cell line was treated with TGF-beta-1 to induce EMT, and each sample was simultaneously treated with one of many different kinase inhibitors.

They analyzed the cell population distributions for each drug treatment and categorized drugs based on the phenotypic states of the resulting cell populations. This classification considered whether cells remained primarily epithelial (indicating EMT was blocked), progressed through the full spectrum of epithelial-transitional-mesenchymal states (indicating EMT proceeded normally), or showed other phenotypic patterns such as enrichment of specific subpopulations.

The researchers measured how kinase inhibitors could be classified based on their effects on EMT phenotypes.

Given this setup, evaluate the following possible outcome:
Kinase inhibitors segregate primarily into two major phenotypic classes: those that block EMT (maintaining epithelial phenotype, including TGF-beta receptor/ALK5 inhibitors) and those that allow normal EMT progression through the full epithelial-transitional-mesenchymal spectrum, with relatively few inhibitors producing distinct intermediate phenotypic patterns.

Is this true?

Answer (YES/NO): NO